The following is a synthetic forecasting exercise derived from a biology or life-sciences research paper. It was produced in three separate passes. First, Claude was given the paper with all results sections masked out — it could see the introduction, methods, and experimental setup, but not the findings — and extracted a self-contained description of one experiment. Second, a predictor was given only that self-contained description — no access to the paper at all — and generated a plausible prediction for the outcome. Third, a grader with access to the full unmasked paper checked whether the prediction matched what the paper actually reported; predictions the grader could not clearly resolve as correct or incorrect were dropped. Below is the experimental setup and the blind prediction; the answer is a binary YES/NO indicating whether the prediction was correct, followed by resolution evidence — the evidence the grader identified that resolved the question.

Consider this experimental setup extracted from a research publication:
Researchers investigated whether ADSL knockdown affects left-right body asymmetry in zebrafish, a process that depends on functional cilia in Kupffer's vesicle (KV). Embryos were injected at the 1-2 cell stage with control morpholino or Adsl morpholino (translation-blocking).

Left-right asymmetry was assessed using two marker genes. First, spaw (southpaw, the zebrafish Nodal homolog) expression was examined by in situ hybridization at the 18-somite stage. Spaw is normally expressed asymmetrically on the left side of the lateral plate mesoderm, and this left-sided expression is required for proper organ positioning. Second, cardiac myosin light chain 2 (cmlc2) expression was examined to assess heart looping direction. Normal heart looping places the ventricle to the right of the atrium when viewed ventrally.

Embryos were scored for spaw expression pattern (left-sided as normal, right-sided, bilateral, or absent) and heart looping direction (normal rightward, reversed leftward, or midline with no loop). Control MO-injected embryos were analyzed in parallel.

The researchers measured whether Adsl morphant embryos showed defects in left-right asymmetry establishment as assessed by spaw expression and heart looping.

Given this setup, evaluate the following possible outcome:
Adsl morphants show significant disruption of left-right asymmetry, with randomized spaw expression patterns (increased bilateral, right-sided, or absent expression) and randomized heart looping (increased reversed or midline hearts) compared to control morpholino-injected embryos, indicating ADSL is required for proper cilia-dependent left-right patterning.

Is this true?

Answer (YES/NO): YES